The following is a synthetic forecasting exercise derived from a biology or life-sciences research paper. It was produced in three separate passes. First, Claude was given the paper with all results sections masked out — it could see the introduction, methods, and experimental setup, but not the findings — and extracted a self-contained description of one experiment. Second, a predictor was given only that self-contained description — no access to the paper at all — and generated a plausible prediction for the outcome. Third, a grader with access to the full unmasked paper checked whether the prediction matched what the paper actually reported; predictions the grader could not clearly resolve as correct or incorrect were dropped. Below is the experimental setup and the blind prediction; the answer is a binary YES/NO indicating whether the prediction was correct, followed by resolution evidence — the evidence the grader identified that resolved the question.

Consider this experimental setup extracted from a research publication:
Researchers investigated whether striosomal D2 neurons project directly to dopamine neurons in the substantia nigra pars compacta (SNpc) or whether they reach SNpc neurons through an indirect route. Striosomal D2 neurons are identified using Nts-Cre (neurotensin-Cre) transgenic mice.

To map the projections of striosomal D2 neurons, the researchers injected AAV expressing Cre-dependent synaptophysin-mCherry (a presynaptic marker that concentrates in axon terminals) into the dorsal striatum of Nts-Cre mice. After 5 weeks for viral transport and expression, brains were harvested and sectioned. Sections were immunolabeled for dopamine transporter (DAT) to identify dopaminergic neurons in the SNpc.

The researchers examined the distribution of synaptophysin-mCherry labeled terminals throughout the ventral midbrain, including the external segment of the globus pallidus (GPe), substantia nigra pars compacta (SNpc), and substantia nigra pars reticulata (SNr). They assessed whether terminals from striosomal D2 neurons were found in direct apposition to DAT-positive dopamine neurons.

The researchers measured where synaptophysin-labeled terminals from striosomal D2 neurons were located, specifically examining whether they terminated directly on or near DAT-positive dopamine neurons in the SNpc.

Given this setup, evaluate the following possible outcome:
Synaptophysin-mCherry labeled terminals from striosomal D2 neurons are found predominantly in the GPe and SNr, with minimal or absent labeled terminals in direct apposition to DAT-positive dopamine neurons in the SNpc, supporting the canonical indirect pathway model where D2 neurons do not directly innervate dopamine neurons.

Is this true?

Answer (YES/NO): NO